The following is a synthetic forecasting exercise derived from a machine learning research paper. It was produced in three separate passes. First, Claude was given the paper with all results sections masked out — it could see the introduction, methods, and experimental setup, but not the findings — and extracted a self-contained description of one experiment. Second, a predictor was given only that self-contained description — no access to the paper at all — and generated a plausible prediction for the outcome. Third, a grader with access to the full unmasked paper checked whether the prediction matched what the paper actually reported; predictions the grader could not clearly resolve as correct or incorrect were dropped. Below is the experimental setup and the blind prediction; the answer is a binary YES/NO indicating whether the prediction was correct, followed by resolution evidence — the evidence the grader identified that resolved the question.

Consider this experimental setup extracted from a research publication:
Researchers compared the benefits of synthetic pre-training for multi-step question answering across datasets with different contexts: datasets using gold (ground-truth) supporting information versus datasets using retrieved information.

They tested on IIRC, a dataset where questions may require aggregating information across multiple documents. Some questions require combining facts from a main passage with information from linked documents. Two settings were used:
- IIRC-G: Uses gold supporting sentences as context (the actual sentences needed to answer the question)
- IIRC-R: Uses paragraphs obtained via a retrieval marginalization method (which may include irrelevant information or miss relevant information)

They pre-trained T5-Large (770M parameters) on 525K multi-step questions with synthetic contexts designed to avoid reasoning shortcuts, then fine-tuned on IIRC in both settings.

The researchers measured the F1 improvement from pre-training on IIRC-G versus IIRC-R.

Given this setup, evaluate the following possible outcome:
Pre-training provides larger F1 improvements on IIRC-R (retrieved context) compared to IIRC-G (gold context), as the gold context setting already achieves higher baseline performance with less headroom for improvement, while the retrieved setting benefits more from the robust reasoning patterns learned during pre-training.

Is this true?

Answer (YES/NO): NO